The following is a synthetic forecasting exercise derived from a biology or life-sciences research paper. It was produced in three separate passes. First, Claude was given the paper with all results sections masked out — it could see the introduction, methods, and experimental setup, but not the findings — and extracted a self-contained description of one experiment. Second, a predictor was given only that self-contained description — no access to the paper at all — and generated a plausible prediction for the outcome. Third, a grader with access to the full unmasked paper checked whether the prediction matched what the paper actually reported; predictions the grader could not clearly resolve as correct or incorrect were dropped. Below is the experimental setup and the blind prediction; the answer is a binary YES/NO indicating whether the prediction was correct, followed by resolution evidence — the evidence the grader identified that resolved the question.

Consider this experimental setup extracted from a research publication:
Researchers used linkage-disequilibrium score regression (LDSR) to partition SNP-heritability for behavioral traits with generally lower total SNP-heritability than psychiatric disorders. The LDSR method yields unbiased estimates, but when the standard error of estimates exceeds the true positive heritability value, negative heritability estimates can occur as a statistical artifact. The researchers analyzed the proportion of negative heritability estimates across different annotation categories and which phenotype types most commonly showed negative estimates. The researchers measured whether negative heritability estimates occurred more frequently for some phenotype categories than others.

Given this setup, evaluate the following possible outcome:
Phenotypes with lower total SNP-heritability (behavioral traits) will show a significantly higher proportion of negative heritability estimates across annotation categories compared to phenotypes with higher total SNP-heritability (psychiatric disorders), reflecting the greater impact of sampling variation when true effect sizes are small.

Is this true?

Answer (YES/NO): YES